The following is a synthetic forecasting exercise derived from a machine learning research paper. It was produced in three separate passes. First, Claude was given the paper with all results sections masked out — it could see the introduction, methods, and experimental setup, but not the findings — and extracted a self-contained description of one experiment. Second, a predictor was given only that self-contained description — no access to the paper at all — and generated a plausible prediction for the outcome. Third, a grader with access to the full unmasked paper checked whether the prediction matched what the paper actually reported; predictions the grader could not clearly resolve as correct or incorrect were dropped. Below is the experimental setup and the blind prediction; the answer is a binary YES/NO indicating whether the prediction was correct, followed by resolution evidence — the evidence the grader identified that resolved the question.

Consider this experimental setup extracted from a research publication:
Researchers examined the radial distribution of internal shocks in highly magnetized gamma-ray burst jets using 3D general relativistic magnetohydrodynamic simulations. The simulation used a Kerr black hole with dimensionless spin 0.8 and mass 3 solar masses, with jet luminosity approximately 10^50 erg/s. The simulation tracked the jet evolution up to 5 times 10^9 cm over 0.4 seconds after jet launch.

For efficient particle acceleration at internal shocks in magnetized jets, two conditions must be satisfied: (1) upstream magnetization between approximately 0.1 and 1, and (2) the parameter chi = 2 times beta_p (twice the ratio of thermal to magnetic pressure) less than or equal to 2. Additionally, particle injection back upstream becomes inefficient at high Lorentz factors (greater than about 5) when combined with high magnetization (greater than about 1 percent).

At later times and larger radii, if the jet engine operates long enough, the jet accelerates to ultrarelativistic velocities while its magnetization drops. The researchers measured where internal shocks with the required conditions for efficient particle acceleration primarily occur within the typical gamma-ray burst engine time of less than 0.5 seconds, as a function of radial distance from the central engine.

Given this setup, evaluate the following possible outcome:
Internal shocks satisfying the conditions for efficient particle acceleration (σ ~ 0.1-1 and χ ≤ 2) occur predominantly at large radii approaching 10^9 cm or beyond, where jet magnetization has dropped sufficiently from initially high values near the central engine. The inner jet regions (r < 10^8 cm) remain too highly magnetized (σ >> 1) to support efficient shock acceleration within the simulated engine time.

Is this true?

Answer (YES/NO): NO